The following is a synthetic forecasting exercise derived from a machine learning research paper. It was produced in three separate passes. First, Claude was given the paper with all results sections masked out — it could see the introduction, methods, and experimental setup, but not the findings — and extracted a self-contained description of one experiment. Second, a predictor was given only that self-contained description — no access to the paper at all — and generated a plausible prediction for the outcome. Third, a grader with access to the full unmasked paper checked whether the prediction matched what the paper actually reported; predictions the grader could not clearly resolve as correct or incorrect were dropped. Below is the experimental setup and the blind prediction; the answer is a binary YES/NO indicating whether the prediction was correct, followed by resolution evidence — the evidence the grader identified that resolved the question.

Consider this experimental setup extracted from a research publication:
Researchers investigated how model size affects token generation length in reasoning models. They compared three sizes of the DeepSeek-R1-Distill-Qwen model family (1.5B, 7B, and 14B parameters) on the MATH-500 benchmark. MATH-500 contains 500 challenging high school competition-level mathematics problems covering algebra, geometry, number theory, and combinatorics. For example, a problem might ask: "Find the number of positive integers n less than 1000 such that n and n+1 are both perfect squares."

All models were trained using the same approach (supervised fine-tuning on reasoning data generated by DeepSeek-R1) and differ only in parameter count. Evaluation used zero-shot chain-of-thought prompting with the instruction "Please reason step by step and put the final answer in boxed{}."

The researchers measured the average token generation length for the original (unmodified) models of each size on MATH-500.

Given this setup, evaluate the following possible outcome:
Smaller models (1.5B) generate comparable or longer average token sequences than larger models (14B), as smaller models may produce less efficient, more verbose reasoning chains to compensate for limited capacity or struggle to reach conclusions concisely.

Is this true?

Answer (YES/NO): YES